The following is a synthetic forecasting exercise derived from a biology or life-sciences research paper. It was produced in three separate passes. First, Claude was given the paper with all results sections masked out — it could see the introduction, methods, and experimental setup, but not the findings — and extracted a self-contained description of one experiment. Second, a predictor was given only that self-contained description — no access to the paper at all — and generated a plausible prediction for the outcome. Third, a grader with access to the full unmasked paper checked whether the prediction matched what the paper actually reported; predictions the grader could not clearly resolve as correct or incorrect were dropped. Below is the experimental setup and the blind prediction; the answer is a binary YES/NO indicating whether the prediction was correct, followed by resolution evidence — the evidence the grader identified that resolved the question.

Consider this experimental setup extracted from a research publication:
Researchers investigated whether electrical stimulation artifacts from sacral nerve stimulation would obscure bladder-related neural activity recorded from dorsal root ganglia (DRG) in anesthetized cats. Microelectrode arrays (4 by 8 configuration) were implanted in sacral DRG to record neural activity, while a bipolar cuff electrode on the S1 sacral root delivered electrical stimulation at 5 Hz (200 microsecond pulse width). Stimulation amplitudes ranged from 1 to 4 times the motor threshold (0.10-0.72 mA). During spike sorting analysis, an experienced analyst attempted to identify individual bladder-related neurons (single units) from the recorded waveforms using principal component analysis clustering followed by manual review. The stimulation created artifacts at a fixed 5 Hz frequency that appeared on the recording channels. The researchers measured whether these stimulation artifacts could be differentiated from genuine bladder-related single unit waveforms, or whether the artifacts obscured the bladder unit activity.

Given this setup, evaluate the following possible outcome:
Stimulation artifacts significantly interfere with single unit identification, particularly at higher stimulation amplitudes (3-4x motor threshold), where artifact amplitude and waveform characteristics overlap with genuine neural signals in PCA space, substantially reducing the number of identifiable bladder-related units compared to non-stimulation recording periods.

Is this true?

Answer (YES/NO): NO